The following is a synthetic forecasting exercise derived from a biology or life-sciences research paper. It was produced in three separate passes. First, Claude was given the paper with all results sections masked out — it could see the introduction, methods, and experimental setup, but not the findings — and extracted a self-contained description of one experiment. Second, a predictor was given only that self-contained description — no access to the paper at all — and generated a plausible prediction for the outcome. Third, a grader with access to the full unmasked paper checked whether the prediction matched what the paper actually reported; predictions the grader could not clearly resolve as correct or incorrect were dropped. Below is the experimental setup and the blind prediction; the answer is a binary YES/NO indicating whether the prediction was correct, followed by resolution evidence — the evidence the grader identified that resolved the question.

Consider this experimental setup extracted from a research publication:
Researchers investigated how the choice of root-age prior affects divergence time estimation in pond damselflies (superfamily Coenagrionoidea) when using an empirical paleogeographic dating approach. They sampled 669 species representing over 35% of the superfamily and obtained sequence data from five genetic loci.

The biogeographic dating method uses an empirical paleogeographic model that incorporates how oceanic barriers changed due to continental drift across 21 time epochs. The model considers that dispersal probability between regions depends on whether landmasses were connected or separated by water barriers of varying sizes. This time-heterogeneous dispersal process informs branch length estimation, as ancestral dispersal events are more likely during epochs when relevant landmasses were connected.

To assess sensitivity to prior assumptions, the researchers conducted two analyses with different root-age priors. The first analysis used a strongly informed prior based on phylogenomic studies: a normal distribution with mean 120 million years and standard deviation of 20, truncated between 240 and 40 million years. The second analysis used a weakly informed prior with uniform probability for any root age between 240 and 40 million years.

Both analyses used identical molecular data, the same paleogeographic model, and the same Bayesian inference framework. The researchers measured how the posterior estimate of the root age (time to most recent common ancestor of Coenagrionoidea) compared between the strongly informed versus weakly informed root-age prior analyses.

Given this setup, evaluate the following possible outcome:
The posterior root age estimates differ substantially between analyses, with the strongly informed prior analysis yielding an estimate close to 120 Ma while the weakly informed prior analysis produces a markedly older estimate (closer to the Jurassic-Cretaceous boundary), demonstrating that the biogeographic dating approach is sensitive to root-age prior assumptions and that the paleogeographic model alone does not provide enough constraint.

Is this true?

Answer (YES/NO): NO